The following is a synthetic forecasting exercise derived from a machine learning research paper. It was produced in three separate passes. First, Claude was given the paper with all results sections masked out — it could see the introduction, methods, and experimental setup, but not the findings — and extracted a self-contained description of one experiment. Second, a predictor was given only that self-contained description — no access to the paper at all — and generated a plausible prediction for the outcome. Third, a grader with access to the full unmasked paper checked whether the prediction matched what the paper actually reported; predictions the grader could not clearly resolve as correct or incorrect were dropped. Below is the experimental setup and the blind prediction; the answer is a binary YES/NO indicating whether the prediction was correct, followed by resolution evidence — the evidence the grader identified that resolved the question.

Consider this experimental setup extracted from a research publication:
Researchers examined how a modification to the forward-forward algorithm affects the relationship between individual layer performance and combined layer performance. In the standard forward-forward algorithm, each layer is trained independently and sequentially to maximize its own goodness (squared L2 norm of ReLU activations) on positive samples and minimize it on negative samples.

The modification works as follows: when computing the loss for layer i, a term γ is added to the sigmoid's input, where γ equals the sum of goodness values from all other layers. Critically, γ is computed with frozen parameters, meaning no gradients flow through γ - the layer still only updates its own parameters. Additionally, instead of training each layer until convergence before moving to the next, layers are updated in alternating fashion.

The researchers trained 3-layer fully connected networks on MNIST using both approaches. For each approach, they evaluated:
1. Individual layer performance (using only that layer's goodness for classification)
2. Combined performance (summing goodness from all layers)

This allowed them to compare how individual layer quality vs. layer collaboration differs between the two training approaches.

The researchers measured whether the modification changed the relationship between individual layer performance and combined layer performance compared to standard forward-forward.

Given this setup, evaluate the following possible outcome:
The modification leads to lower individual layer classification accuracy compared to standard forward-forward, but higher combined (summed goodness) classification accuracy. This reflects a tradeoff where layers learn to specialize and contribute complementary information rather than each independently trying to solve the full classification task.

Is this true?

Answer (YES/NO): YES